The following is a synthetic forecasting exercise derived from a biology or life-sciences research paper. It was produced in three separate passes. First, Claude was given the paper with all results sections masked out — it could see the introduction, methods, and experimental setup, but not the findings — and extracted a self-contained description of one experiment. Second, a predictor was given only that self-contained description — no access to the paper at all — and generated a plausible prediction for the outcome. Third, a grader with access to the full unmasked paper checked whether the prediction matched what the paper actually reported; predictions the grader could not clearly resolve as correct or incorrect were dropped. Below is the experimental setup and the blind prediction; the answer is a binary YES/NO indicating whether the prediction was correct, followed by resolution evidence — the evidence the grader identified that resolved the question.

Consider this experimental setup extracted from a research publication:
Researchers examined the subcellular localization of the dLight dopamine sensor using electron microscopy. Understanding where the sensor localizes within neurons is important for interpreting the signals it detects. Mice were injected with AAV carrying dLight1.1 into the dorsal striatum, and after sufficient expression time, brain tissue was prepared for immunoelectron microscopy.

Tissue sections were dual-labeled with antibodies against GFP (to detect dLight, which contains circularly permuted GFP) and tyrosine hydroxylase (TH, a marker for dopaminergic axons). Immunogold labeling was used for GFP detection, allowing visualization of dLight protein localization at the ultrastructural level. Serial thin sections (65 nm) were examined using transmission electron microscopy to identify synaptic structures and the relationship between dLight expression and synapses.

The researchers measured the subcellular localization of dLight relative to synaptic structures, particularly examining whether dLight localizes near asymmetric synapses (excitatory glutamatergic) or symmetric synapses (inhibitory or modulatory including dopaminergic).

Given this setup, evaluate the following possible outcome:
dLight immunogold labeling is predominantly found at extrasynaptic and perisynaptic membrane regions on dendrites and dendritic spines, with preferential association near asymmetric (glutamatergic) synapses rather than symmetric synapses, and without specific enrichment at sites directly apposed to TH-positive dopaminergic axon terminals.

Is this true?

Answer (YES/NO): NO